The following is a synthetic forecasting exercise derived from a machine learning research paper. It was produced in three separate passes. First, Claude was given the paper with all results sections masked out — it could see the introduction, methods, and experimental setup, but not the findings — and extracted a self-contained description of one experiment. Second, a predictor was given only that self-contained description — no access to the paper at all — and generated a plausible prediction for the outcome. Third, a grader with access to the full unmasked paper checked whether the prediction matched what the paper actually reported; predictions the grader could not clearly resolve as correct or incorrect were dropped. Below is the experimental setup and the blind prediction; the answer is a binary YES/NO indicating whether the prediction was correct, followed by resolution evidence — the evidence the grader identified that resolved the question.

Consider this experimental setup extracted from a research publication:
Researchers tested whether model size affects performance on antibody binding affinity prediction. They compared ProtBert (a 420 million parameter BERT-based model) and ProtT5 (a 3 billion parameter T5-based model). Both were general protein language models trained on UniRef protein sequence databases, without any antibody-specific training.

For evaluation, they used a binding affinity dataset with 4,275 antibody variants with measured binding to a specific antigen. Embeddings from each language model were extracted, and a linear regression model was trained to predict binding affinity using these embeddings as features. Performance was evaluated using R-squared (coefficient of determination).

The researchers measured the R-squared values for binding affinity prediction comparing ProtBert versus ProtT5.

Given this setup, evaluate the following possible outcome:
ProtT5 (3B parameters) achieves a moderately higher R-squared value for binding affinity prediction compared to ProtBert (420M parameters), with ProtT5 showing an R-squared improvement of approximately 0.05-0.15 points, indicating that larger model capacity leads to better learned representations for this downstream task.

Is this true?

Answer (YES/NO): YES